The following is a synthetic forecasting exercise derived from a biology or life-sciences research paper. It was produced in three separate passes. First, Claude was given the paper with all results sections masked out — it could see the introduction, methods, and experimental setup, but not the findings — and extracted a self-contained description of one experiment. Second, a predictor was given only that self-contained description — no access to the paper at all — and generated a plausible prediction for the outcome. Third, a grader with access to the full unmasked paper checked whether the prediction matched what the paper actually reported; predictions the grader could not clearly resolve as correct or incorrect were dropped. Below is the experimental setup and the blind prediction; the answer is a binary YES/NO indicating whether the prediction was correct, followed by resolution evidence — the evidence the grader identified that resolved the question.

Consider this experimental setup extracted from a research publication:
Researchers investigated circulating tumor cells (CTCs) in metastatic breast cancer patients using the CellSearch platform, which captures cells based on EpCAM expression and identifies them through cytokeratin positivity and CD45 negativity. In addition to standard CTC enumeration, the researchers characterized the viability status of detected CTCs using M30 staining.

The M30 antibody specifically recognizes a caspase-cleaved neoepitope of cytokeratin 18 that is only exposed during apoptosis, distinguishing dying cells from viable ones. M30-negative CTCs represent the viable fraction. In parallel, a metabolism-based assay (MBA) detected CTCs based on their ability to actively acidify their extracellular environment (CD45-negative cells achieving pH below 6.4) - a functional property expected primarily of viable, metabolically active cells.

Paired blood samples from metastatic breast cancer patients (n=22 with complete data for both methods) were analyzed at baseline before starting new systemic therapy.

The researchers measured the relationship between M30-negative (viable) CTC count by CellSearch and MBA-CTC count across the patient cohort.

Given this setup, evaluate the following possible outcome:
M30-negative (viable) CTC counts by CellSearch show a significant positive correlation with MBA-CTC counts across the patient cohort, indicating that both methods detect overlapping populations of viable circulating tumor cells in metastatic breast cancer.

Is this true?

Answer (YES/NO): NO